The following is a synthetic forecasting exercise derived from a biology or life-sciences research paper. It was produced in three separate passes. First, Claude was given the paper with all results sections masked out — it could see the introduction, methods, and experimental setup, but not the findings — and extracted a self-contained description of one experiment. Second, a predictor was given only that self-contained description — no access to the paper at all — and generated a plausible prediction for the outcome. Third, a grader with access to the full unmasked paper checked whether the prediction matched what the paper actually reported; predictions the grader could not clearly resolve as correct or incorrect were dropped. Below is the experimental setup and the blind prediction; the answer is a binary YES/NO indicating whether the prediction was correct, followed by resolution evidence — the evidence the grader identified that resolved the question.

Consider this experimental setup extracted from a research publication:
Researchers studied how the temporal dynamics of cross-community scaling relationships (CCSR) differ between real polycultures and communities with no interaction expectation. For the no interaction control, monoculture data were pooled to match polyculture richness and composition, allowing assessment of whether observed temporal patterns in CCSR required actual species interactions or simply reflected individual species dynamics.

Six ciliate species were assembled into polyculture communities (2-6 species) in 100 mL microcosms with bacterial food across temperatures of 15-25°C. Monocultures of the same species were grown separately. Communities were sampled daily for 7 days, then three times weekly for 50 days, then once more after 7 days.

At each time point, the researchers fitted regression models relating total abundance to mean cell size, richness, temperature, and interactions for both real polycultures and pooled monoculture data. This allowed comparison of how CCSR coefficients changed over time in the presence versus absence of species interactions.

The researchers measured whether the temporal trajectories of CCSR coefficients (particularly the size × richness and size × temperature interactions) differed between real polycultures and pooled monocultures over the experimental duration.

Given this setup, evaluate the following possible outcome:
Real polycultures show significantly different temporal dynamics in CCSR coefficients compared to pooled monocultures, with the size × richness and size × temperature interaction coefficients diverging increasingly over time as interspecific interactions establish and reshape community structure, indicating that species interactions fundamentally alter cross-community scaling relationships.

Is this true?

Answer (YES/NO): YES